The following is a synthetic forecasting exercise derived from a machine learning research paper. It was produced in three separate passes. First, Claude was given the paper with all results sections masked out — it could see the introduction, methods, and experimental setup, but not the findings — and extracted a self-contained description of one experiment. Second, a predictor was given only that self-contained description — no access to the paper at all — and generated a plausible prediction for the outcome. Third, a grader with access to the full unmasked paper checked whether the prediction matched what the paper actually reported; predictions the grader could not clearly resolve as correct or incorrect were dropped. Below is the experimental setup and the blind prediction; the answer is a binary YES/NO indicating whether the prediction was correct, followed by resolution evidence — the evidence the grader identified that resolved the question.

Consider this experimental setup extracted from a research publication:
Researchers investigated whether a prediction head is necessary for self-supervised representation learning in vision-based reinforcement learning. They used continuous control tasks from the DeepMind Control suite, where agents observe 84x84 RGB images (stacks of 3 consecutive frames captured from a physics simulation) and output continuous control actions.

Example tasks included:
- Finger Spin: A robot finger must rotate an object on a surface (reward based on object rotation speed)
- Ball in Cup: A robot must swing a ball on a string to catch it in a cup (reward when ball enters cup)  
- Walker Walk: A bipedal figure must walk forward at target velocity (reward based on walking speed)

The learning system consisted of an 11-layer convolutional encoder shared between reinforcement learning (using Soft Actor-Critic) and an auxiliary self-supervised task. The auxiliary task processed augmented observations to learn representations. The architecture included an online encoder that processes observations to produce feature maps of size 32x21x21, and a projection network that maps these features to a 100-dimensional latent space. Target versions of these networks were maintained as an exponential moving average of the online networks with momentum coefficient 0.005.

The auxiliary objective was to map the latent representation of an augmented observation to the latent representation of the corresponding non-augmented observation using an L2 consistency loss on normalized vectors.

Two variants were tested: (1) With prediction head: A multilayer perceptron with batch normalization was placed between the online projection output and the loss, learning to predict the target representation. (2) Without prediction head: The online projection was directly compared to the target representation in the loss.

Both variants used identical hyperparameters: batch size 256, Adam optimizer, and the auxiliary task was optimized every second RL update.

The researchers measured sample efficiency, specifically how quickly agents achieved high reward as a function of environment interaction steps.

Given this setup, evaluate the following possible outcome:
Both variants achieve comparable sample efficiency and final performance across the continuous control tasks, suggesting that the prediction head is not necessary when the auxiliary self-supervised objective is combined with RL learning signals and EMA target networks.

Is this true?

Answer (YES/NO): NO